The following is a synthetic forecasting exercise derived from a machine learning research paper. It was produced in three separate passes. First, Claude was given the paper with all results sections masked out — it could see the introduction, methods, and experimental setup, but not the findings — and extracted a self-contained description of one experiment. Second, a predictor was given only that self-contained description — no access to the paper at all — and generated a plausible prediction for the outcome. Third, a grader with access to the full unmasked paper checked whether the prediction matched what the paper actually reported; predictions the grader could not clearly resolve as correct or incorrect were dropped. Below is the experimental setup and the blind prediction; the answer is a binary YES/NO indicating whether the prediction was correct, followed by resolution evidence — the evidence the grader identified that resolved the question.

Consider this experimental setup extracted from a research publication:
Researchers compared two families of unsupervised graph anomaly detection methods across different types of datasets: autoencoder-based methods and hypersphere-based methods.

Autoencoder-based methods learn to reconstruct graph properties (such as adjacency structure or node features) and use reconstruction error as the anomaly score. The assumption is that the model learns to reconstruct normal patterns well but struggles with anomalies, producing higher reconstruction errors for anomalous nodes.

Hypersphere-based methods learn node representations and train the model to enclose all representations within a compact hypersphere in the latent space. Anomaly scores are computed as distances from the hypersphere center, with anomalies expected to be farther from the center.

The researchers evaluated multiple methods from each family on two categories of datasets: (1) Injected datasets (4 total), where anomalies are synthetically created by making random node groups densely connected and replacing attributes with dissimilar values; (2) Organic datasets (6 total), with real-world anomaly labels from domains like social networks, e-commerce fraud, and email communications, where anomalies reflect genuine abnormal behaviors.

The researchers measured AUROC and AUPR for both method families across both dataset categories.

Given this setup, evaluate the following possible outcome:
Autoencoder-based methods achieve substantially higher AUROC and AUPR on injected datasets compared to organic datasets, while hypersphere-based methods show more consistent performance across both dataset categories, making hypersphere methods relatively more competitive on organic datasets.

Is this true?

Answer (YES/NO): NO